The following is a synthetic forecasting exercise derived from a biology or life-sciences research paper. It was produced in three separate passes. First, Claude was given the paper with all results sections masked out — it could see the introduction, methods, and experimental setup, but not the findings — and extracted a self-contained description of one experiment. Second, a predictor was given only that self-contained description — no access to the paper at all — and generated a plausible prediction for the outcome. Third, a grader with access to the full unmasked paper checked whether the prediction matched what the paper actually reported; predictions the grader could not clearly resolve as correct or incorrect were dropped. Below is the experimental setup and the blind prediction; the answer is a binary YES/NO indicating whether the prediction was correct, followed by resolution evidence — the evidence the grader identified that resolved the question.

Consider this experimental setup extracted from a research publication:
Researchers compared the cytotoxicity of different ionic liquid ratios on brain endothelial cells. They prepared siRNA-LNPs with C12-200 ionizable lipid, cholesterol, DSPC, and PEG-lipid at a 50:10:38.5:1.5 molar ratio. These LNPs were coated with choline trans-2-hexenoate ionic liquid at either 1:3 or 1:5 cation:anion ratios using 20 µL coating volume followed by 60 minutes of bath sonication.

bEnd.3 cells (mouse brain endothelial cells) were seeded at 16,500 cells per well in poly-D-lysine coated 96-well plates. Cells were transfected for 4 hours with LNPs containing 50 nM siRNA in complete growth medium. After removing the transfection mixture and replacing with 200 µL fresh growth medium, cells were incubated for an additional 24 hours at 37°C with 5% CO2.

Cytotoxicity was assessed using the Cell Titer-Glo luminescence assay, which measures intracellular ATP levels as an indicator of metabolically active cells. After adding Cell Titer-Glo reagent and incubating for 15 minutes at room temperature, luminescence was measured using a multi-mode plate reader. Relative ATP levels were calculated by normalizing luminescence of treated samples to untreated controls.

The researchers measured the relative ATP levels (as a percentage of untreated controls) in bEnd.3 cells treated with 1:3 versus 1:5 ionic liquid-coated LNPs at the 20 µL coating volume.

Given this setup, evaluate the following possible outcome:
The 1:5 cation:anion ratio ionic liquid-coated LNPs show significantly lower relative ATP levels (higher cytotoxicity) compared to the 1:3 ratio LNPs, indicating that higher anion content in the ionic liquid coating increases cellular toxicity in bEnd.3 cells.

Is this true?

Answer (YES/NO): NO